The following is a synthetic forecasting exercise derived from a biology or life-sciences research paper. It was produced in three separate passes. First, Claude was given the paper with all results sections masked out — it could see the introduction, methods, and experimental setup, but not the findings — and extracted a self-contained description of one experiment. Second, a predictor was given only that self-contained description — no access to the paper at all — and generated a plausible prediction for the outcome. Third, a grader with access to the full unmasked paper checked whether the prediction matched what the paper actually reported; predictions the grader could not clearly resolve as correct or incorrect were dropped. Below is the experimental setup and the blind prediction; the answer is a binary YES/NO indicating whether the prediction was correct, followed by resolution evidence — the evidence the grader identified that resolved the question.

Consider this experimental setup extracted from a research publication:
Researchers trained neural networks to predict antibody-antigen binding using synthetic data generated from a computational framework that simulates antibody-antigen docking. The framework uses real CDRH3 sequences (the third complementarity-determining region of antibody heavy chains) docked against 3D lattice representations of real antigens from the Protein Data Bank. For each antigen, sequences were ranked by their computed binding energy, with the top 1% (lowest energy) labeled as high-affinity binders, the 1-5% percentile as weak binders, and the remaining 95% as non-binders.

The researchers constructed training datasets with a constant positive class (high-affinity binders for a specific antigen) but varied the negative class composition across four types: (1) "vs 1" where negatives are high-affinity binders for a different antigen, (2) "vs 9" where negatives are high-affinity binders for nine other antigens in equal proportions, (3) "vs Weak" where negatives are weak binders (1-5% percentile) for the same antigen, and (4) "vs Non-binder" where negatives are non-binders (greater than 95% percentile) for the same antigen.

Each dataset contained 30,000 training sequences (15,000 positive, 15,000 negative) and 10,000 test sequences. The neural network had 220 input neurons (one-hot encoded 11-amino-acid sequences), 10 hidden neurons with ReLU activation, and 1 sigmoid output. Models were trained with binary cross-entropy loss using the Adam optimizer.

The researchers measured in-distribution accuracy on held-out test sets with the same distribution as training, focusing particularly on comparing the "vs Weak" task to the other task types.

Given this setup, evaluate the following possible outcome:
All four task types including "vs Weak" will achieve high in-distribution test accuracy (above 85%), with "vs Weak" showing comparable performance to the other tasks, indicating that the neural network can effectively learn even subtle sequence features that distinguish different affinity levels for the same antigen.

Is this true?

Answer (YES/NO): NO